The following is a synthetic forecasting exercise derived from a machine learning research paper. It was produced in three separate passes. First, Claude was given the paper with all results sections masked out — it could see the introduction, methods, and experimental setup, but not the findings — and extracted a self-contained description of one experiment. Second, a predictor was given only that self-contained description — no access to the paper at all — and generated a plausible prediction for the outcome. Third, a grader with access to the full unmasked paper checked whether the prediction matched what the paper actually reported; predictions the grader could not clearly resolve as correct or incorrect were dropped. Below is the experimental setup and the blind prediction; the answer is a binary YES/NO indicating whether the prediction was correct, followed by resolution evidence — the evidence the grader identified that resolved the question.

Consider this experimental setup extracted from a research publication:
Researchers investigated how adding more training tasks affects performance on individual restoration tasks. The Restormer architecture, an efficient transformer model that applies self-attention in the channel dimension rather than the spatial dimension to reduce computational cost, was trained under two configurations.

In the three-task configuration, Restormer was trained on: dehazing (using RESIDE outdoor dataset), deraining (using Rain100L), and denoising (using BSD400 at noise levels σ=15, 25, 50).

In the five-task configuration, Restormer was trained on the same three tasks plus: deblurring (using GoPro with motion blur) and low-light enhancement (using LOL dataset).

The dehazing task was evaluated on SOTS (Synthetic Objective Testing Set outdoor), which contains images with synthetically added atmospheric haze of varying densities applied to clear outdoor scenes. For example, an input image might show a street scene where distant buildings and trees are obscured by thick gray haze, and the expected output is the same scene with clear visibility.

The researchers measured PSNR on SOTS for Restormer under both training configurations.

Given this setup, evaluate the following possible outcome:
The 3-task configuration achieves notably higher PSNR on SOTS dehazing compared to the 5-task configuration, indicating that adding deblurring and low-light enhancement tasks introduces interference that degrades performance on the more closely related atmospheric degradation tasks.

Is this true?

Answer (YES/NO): YES